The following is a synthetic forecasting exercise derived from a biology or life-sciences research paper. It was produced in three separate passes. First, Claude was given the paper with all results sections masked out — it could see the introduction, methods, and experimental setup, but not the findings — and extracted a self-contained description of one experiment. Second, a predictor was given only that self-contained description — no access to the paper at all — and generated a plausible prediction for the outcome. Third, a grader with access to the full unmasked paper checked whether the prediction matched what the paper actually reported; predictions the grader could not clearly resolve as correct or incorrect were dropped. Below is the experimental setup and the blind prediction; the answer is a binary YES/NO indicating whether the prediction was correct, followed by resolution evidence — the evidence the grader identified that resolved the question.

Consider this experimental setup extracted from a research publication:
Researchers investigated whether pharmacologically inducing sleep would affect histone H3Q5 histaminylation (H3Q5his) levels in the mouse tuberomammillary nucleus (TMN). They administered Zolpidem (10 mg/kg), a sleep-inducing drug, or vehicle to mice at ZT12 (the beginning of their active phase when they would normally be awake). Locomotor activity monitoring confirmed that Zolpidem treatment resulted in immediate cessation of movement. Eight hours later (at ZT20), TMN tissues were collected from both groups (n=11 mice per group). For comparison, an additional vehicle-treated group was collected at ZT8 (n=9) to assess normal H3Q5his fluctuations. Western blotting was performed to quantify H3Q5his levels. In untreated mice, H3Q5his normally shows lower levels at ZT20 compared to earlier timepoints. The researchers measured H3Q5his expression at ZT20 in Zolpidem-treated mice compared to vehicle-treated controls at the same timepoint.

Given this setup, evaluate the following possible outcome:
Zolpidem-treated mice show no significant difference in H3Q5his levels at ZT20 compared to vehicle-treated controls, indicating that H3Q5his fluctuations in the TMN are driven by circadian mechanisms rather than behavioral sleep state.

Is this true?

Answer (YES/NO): NO